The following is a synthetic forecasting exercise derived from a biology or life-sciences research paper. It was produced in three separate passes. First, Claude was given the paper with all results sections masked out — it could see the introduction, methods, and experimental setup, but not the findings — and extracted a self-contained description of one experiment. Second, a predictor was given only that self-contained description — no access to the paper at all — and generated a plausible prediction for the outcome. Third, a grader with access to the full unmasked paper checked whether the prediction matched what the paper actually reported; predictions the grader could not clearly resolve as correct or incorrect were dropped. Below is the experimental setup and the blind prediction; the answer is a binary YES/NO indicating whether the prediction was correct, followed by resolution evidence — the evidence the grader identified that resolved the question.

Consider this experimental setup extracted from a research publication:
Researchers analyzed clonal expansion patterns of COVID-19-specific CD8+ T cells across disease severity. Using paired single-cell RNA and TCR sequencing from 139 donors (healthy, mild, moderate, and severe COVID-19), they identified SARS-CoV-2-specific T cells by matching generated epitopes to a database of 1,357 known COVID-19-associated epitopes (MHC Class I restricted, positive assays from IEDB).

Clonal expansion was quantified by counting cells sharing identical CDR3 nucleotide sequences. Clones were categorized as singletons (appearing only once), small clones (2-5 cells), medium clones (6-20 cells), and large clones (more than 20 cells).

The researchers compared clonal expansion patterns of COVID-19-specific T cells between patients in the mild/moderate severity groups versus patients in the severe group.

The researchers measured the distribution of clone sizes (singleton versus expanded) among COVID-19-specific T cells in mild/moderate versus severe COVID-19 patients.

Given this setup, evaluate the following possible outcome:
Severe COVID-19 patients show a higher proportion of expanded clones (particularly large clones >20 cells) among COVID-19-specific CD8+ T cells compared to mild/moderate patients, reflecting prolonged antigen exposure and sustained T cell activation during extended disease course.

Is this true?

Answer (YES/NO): NO